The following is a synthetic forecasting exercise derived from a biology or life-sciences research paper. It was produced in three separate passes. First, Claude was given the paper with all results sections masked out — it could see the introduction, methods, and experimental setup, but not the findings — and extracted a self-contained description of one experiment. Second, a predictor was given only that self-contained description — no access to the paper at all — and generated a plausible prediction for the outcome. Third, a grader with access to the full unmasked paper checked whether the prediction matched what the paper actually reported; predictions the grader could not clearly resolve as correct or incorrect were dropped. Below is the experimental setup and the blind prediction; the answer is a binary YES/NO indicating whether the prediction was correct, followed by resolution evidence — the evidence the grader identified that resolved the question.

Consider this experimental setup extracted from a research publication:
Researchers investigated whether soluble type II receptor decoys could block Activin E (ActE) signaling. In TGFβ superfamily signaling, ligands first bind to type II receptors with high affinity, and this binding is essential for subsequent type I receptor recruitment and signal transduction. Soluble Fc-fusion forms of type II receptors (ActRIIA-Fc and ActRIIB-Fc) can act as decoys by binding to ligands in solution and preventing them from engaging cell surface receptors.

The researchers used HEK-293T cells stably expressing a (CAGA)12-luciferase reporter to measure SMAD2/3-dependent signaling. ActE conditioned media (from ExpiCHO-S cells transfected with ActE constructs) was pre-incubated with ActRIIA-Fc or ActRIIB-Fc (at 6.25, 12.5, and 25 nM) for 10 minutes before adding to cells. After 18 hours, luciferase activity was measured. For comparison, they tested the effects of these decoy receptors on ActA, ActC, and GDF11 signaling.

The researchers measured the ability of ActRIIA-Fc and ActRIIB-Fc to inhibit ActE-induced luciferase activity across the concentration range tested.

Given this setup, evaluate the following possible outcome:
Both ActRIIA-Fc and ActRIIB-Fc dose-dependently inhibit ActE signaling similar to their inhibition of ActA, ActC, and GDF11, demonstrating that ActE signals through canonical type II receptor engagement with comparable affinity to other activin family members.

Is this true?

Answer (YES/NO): NO